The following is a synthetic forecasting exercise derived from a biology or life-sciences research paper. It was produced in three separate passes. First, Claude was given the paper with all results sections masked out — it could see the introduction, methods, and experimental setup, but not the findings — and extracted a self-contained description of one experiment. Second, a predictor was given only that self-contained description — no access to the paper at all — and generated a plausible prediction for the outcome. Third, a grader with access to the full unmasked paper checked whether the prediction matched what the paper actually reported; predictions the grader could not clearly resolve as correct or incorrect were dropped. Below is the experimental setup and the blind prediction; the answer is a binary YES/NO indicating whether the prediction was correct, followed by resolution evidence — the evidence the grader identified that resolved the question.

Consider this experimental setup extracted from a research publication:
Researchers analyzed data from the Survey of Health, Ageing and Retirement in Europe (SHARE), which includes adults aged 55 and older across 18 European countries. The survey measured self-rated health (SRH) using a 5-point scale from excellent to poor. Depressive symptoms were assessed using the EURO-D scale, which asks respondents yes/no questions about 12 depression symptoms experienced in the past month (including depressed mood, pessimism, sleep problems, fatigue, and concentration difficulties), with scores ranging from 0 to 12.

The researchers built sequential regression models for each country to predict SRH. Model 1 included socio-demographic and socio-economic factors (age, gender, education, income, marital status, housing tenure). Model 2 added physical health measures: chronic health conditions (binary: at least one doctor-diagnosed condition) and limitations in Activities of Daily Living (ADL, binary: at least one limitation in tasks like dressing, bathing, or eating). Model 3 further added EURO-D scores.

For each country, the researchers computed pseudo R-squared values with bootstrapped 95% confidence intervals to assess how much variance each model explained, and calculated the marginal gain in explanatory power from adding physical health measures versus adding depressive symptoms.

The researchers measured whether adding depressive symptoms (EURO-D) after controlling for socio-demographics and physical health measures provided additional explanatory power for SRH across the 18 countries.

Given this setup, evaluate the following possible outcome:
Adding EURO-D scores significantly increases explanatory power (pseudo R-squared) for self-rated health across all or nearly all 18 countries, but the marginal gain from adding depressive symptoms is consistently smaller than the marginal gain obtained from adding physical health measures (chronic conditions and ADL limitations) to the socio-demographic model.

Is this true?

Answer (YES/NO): NO